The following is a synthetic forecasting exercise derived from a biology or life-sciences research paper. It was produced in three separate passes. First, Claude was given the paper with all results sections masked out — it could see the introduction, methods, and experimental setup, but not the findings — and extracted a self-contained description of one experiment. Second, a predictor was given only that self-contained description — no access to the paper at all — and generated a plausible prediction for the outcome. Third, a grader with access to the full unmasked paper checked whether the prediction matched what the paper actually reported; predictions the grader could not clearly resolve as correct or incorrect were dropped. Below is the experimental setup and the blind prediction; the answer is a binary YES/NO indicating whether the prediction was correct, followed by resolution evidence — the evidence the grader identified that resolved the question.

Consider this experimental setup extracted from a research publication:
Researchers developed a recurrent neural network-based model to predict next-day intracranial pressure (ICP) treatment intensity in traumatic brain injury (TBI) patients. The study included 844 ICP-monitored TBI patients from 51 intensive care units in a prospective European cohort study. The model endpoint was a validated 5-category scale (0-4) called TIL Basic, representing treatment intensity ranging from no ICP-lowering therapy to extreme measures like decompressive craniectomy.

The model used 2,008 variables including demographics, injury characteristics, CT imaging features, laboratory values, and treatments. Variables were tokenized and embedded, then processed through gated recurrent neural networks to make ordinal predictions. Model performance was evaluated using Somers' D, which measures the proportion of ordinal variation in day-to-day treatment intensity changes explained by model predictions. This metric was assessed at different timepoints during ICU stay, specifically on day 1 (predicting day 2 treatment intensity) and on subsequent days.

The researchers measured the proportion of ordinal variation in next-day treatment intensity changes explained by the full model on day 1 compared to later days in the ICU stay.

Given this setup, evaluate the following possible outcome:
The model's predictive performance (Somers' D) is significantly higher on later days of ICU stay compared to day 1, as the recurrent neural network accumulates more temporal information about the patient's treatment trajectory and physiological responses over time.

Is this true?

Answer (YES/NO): NO